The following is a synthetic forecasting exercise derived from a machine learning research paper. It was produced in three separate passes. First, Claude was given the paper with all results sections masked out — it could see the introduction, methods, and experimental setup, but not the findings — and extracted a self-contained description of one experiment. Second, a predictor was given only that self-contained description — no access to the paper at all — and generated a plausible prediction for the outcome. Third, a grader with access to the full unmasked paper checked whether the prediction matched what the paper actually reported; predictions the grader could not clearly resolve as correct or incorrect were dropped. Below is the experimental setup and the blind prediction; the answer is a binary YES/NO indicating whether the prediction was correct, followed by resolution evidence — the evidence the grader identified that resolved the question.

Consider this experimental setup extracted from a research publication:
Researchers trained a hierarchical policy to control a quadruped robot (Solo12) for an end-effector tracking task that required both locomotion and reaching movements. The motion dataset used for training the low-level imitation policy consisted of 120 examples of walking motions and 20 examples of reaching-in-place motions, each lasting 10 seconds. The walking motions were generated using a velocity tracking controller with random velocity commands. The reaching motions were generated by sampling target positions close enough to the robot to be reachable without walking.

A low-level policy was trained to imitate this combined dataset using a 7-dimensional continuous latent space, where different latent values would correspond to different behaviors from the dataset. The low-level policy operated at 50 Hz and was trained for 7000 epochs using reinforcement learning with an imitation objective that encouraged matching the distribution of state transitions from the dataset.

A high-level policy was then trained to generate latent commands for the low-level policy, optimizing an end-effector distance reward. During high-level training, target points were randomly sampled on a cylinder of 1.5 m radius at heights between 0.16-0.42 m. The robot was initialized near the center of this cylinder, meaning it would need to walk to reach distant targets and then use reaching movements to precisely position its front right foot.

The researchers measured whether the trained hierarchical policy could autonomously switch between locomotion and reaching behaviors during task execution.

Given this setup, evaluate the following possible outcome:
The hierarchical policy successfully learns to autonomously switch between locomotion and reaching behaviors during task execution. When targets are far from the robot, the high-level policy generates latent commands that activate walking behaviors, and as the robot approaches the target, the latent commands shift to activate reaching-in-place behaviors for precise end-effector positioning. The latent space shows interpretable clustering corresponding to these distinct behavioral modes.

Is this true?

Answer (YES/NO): NO